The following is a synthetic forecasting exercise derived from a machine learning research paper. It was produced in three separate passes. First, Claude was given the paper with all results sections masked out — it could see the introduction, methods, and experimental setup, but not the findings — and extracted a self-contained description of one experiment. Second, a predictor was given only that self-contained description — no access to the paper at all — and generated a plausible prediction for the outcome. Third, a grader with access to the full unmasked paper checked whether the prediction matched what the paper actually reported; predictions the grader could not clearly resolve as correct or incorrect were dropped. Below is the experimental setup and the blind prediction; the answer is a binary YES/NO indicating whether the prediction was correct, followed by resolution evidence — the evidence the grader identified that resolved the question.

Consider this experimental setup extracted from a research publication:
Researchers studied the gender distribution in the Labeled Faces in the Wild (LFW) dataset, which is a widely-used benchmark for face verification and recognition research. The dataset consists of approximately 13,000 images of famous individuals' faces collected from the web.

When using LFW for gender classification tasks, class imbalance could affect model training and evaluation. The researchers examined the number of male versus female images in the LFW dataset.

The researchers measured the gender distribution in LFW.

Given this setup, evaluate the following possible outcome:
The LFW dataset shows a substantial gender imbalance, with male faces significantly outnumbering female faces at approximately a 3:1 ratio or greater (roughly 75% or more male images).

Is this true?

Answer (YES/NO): YES